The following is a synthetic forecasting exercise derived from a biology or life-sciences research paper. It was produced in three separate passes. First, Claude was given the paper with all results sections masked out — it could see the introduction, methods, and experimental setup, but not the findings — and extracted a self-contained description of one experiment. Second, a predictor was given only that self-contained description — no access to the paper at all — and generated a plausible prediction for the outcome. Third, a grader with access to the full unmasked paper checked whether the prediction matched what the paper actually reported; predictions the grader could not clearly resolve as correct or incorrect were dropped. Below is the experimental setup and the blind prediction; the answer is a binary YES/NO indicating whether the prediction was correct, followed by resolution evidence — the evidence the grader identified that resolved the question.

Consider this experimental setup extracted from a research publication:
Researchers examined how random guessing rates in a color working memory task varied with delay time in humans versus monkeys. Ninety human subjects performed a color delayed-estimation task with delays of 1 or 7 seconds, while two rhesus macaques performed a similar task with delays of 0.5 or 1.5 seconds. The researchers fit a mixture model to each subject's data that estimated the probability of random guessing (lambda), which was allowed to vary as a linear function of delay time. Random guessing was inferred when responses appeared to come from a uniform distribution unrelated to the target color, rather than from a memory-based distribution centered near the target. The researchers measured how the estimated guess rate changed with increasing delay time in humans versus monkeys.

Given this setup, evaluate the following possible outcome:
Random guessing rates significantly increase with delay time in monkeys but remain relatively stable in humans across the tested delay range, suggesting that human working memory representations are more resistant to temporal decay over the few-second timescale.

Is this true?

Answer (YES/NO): NO